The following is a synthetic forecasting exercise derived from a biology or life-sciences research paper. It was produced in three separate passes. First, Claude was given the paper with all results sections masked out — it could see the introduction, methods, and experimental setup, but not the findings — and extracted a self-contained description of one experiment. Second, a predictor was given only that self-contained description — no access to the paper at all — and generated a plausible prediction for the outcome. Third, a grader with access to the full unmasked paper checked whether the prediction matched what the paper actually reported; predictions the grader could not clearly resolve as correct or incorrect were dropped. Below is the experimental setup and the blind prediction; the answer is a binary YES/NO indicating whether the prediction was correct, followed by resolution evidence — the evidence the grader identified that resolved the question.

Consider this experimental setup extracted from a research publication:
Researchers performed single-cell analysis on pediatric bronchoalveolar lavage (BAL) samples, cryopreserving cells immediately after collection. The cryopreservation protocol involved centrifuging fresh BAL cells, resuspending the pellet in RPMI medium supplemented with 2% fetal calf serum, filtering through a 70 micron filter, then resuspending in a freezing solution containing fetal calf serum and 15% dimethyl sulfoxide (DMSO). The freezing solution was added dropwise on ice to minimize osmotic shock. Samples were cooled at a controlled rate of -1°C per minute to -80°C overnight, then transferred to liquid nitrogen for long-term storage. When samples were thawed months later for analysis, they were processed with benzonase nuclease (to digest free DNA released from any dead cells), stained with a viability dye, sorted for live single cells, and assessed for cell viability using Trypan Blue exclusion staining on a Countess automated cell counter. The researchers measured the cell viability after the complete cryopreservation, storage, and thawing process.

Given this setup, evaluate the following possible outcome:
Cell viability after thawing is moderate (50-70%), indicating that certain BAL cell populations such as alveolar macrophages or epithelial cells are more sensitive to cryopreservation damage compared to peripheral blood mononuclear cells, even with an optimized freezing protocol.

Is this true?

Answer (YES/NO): NO